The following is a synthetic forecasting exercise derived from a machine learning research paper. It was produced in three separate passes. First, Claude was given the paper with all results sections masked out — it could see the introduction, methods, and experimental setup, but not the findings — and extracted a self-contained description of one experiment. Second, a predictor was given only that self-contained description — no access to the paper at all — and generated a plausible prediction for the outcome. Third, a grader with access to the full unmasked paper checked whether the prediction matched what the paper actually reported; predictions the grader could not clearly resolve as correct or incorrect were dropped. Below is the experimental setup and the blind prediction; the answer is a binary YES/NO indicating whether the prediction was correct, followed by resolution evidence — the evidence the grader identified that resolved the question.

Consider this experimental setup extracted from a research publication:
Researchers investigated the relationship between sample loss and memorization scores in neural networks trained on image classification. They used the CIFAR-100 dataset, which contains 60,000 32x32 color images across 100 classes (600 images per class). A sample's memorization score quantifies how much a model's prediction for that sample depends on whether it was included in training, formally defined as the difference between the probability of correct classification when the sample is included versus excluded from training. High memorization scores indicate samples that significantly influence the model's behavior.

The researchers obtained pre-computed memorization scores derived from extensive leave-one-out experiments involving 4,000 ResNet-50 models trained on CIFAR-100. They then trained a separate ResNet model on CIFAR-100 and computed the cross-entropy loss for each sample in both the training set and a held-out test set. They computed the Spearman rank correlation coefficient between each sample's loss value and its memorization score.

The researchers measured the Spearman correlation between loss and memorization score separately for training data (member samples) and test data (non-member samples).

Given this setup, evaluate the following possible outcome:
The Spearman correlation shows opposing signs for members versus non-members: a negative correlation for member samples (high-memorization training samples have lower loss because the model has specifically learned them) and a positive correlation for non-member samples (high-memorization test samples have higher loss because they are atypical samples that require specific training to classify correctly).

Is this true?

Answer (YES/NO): NO